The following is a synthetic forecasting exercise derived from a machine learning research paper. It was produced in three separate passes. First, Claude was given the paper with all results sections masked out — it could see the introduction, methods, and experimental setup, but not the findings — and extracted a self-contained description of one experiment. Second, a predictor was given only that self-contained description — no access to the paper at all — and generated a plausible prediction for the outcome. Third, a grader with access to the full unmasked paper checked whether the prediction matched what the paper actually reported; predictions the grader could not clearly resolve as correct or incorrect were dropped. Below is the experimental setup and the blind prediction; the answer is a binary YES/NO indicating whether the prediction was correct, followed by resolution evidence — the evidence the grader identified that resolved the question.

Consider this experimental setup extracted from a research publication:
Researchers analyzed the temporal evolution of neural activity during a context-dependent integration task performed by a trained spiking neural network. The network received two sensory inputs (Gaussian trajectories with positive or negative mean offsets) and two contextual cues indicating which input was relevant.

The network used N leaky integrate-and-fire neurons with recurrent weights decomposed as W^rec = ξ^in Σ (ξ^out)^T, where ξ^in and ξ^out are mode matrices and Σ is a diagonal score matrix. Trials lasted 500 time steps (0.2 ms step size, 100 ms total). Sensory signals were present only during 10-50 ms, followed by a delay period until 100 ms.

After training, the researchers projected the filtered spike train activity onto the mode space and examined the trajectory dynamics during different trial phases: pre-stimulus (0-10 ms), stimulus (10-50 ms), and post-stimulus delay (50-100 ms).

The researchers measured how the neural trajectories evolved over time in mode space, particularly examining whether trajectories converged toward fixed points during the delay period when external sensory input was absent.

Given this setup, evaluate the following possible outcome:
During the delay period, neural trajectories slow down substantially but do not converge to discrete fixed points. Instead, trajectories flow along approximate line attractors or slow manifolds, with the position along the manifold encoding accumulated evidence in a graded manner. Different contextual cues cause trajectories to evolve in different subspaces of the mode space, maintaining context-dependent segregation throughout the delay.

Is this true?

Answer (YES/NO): NO